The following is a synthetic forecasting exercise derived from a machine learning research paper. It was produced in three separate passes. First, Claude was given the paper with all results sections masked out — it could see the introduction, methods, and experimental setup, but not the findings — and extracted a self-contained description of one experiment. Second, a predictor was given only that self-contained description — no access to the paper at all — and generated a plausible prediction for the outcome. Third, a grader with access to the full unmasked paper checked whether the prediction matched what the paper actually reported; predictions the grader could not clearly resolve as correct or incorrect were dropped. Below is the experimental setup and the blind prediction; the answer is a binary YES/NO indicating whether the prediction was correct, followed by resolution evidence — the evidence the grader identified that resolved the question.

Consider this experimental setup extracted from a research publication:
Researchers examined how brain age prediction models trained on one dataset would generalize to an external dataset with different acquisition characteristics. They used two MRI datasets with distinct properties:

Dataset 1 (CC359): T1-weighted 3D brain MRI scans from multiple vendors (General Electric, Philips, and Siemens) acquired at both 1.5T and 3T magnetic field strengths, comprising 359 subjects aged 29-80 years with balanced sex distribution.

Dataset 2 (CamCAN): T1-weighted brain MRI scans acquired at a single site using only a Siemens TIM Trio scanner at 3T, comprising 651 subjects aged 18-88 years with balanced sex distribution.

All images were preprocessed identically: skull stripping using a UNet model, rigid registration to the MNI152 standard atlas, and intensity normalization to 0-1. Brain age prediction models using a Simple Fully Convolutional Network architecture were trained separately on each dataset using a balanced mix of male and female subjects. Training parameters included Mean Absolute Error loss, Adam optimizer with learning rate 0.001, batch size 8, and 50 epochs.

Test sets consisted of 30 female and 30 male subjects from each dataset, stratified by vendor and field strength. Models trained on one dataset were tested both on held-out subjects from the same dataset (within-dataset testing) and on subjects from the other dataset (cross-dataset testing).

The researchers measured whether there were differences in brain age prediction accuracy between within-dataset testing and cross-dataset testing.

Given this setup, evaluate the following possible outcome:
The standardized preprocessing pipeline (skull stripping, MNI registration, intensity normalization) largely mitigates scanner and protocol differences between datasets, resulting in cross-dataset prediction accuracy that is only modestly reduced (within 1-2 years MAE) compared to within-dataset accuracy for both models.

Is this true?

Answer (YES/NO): NO